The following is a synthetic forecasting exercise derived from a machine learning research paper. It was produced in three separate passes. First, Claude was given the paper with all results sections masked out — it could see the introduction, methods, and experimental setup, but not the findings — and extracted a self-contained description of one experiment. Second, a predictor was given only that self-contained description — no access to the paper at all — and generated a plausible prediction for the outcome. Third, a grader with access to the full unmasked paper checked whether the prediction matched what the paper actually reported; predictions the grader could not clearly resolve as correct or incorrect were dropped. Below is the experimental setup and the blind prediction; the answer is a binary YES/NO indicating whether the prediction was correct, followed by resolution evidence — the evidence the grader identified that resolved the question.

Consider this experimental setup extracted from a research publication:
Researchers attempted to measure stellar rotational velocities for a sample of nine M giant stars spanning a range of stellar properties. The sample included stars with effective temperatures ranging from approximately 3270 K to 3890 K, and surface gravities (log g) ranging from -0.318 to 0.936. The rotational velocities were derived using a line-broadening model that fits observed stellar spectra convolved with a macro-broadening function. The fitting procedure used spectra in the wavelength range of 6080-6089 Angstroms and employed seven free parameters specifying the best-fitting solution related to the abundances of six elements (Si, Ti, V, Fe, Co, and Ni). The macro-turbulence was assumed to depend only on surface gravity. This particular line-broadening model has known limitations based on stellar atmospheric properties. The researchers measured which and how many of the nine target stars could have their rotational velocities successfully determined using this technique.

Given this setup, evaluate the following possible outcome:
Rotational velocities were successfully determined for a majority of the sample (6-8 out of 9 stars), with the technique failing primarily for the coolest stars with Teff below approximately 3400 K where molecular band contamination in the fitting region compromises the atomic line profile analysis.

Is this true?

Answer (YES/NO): NO